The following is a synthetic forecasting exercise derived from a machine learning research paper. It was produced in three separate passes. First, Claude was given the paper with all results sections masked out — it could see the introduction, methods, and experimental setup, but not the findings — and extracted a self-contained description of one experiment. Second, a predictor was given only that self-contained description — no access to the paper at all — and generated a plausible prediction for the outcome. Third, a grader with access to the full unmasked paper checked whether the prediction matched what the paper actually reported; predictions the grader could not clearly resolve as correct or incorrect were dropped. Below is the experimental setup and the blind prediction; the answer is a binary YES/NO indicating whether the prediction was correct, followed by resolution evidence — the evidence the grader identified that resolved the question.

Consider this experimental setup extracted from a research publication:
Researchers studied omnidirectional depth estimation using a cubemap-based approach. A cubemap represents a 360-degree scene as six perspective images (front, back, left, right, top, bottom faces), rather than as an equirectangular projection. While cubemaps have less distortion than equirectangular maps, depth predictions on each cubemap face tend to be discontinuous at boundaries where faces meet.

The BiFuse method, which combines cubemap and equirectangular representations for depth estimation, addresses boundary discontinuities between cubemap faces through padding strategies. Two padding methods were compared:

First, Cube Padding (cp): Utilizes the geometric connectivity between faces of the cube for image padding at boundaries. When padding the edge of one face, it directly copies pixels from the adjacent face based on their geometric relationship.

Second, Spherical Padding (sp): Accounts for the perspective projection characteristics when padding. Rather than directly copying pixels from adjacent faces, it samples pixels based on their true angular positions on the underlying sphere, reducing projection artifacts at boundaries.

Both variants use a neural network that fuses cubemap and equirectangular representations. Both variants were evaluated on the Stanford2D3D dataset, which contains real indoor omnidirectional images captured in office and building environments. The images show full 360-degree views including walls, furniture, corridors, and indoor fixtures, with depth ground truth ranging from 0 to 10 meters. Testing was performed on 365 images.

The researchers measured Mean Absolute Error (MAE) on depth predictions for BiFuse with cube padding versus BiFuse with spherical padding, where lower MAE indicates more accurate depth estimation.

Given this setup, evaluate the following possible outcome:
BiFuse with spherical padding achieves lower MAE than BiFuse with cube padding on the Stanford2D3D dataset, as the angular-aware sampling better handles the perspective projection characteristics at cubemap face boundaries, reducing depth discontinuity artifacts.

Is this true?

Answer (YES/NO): YES